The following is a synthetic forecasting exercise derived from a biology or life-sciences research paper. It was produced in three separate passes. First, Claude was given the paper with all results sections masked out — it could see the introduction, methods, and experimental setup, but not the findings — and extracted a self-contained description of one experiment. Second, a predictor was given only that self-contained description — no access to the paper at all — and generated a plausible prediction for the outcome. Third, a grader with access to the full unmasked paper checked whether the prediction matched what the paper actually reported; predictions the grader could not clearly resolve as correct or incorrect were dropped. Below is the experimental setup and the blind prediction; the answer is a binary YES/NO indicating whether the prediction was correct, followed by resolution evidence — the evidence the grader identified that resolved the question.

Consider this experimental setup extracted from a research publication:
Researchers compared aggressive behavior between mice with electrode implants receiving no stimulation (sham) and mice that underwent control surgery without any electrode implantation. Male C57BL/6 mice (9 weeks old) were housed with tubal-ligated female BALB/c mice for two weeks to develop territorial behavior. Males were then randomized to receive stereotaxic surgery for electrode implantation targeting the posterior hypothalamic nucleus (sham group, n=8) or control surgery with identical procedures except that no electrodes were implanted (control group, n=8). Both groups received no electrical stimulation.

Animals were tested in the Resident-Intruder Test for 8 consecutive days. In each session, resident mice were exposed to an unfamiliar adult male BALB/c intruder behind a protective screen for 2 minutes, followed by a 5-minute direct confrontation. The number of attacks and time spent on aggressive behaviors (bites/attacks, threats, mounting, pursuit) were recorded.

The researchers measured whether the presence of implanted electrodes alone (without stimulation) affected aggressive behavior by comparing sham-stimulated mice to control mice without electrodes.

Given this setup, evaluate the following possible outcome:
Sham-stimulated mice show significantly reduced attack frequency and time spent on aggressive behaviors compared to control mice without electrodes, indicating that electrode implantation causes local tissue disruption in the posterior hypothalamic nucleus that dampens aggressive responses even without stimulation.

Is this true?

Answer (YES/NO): NO